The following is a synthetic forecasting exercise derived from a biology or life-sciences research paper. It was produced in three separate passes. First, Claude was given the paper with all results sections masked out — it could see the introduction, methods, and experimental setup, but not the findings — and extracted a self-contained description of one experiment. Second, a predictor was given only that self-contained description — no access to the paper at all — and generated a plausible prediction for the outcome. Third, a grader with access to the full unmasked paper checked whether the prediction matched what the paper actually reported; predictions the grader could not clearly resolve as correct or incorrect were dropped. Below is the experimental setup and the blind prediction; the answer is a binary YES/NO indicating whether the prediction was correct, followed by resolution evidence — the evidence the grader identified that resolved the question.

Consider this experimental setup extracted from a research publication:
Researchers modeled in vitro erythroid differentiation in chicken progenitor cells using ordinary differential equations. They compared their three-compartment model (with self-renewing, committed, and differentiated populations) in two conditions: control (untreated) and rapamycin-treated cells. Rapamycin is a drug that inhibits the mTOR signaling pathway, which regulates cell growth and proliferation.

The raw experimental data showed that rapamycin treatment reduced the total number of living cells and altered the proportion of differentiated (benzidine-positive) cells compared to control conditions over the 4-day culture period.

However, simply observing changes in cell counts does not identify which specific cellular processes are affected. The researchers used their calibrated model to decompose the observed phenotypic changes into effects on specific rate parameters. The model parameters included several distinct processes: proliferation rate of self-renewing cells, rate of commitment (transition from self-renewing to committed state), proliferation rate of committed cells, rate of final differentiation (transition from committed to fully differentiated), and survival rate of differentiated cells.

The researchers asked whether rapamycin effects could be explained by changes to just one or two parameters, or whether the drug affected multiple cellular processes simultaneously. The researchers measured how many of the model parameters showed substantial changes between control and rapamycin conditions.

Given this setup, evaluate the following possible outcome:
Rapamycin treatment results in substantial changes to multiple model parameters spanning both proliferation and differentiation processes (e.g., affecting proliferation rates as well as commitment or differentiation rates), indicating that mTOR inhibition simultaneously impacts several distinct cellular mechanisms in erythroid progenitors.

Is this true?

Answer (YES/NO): YES